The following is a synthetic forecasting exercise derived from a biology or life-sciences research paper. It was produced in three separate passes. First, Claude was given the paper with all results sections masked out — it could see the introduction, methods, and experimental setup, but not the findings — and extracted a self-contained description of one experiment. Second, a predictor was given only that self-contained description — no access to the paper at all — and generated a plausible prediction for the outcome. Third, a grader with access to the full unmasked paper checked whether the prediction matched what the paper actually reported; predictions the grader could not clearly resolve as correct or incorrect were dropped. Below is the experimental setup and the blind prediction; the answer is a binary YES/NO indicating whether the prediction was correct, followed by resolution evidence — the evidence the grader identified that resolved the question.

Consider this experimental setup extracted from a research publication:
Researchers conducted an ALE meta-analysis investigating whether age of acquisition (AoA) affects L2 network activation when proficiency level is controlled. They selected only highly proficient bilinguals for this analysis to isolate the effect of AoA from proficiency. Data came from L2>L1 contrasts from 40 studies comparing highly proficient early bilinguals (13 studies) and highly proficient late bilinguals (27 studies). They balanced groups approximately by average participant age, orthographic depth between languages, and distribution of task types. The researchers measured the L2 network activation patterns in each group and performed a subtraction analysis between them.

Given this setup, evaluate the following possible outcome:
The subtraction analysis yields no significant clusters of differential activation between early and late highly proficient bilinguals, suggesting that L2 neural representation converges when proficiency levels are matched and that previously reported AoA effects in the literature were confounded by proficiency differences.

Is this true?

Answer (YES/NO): NO